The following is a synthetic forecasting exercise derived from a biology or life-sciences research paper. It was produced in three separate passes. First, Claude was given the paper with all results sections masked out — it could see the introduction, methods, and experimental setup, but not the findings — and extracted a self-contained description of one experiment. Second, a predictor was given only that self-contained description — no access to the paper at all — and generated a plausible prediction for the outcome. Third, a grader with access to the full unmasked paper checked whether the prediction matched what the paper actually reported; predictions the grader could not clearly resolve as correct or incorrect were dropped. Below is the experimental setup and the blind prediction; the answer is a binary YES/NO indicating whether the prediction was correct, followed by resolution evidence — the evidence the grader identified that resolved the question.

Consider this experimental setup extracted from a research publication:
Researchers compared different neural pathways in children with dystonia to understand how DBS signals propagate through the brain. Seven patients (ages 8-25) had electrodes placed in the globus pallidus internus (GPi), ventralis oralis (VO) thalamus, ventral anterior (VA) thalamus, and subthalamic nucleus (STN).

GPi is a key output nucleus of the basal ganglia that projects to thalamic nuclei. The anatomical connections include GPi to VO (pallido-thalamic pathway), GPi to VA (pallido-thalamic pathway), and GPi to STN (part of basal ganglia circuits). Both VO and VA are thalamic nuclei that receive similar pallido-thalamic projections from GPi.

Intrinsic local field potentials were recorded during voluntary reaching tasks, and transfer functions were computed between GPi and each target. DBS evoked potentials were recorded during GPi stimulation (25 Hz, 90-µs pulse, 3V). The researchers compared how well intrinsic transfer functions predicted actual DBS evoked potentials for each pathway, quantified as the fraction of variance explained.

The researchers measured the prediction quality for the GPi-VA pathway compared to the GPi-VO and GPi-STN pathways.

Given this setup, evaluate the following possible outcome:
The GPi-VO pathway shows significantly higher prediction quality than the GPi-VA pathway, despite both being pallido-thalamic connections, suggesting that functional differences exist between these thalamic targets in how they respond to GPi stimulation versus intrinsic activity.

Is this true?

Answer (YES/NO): YES